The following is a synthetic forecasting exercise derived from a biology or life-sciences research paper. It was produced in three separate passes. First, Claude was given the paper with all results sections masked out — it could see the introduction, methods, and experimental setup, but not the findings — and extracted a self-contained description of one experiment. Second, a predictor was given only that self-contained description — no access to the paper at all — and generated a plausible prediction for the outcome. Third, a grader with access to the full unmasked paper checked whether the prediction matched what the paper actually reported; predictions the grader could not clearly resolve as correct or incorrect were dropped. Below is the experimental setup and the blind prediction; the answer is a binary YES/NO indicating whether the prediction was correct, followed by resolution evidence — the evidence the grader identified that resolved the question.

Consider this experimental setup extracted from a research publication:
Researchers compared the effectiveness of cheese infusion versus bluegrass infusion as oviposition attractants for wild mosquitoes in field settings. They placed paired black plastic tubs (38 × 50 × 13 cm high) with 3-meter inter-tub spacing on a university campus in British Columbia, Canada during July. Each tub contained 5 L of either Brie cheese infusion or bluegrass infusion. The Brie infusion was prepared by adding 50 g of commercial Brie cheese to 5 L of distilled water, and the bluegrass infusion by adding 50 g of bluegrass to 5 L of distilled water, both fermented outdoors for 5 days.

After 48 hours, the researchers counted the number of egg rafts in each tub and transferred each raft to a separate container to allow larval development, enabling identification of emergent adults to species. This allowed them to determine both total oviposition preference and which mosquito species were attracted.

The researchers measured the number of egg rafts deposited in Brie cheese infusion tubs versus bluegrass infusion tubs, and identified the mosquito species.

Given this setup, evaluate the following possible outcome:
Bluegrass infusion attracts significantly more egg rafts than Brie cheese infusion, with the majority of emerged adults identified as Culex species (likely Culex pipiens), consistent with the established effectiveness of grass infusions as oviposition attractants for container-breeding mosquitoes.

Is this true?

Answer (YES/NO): NO